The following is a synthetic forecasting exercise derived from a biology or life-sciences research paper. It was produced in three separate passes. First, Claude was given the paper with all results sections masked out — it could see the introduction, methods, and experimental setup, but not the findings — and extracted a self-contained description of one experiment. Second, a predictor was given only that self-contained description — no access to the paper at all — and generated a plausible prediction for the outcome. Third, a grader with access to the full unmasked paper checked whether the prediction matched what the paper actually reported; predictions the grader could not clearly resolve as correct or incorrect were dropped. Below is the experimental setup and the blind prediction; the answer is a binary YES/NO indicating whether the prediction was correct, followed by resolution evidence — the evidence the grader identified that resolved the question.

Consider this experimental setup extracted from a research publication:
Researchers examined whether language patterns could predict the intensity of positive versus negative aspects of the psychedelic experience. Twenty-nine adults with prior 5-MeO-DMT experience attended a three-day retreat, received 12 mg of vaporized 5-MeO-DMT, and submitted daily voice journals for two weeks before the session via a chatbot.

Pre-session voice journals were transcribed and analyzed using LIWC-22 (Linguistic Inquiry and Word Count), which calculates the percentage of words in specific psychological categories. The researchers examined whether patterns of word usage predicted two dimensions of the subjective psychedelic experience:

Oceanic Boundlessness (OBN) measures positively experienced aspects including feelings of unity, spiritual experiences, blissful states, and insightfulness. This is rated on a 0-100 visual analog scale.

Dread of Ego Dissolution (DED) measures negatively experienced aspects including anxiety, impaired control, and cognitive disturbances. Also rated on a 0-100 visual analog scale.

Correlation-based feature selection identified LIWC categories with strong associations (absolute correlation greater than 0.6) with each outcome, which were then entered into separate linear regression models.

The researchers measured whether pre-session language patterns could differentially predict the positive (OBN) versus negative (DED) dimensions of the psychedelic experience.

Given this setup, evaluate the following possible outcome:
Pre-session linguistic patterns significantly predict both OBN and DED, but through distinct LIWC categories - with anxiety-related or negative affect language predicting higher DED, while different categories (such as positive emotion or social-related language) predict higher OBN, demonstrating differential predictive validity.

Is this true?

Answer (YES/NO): NO